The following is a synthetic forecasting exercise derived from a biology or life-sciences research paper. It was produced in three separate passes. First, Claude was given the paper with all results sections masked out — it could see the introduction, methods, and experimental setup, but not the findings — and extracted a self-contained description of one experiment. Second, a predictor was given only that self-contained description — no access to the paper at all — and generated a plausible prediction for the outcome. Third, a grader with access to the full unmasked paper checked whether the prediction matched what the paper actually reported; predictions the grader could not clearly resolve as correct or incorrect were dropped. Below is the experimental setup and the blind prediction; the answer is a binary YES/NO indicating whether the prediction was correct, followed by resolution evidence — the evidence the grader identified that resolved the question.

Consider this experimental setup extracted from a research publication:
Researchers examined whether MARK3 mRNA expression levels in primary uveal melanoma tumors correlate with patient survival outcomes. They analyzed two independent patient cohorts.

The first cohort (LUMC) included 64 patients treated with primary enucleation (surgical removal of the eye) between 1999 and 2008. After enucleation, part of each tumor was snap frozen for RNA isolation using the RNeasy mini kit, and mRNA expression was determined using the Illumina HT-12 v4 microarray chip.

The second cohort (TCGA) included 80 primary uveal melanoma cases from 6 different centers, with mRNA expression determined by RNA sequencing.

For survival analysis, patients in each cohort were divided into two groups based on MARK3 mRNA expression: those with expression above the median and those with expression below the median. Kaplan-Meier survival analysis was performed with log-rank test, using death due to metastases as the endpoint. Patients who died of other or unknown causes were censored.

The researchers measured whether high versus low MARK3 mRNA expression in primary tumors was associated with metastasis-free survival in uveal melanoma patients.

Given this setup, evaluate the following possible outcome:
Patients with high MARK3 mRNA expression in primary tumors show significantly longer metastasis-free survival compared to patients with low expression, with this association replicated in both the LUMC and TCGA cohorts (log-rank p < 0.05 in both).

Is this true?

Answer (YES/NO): NO